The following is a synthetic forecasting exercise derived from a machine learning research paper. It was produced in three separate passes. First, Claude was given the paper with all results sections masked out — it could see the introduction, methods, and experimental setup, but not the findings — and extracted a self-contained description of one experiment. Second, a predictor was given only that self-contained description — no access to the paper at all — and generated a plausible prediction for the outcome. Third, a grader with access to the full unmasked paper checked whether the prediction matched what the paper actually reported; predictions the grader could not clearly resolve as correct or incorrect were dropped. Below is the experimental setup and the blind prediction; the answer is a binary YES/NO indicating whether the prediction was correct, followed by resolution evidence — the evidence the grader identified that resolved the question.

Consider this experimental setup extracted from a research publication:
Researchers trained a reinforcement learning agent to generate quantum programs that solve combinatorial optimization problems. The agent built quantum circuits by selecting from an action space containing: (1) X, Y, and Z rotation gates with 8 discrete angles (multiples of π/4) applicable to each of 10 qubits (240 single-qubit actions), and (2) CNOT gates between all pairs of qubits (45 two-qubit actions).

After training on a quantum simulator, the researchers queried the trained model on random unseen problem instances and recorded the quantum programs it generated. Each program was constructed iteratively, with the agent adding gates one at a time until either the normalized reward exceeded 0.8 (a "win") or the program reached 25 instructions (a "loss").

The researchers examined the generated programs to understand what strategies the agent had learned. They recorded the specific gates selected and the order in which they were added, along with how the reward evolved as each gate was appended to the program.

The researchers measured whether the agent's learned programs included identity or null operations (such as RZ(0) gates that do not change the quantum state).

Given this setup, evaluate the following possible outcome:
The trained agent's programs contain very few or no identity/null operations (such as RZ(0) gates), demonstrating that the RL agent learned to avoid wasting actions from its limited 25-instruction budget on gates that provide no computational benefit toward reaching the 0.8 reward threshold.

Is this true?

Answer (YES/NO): NO